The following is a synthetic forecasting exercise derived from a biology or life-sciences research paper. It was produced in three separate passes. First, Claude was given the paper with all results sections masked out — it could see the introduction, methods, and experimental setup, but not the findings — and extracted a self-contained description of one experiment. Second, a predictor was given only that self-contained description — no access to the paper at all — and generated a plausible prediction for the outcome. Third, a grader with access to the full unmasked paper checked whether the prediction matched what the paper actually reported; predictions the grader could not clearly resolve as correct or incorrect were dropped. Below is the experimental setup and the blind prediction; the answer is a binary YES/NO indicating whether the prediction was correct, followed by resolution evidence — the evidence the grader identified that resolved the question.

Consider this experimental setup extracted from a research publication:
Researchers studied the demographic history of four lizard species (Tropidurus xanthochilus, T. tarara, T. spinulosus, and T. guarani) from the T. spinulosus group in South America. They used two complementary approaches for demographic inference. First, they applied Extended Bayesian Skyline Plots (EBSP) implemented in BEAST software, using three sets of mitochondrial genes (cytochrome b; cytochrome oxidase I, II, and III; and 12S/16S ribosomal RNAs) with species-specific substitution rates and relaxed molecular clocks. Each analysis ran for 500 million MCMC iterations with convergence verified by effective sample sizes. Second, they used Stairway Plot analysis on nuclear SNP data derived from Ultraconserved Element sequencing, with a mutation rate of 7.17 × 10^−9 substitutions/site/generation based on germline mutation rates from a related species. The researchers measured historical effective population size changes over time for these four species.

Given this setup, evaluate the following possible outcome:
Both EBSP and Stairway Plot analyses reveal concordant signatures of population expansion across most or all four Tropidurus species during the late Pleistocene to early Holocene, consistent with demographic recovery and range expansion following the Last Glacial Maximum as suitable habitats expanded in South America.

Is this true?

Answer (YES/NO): NO